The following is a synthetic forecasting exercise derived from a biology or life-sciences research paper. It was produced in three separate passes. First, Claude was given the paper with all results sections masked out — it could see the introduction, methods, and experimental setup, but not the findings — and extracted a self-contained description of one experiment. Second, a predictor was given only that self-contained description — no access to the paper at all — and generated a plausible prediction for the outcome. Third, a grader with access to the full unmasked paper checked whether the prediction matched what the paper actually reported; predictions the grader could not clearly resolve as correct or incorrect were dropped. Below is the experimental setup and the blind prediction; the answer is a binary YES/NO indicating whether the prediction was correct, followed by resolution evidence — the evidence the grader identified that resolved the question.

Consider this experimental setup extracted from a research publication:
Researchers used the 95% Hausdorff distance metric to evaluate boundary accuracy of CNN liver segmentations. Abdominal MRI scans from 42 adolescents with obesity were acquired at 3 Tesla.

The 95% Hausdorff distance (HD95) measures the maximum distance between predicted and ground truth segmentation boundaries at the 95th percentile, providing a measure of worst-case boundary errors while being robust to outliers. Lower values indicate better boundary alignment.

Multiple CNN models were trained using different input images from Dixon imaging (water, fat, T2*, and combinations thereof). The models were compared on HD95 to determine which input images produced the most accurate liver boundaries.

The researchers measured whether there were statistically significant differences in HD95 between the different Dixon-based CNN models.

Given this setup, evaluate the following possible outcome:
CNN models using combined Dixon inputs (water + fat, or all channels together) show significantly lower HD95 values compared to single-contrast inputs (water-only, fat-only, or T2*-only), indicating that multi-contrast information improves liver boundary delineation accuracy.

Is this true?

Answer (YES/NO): NO